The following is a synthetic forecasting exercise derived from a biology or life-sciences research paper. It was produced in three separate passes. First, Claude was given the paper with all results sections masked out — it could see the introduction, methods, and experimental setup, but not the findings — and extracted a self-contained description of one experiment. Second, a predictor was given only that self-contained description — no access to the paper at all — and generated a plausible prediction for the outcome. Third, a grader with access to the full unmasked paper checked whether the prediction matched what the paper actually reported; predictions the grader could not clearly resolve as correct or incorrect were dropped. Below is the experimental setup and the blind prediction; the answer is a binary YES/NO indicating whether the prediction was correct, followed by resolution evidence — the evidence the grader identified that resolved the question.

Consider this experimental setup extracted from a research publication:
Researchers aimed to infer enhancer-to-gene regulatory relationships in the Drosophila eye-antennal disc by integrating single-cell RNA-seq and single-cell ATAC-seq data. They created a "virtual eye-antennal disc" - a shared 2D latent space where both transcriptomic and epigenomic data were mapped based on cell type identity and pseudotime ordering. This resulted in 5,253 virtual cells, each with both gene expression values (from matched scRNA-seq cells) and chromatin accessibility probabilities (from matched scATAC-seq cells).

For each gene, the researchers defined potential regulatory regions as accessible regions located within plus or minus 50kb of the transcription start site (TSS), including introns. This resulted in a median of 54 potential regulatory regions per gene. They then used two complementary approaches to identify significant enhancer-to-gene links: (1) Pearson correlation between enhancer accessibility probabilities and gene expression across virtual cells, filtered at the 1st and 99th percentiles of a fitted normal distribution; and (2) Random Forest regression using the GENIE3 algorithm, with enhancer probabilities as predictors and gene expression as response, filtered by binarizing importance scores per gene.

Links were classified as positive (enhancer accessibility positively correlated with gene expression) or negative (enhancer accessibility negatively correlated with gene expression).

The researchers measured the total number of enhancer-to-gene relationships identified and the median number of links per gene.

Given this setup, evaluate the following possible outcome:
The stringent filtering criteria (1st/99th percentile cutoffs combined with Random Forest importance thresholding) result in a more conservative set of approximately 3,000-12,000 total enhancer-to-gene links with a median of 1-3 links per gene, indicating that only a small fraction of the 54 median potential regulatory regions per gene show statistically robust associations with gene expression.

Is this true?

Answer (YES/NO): NO